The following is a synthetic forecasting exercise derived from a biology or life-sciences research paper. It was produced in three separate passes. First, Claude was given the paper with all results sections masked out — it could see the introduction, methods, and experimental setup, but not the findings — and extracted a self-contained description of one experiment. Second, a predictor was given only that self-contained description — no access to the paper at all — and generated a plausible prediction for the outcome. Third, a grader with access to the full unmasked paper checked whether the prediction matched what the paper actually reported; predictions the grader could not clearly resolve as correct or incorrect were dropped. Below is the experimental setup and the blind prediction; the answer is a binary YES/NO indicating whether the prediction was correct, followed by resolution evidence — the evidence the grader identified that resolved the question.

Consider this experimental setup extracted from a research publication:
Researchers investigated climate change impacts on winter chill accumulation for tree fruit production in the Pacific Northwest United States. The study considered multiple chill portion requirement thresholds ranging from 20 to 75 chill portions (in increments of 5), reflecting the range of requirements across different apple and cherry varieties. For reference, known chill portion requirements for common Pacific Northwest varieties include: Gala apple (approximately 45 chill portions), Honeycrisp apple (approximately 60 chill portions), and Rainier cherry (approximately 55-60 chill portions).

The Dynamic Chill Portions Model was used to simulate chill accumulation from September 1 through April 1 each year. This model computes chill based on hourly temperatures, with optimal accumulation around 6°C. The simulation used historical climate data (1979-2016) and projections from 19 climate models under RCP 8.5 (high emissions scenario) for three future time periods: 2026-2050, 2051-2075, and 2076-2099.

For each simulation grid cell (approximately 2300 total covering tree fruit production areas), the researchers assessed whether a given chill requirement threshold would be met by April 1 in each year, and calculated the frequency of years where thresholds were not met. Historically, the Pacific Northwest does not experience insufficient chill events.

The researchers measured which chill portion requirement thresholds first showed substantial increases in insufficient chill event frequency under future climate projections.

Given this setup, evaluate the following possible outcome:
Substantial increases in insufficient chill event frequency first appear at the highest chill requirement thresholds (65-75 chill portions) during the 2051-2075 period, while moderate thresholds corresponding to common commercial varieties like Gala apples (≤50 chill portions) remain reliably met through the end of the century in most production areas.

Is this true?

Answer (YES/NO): NO